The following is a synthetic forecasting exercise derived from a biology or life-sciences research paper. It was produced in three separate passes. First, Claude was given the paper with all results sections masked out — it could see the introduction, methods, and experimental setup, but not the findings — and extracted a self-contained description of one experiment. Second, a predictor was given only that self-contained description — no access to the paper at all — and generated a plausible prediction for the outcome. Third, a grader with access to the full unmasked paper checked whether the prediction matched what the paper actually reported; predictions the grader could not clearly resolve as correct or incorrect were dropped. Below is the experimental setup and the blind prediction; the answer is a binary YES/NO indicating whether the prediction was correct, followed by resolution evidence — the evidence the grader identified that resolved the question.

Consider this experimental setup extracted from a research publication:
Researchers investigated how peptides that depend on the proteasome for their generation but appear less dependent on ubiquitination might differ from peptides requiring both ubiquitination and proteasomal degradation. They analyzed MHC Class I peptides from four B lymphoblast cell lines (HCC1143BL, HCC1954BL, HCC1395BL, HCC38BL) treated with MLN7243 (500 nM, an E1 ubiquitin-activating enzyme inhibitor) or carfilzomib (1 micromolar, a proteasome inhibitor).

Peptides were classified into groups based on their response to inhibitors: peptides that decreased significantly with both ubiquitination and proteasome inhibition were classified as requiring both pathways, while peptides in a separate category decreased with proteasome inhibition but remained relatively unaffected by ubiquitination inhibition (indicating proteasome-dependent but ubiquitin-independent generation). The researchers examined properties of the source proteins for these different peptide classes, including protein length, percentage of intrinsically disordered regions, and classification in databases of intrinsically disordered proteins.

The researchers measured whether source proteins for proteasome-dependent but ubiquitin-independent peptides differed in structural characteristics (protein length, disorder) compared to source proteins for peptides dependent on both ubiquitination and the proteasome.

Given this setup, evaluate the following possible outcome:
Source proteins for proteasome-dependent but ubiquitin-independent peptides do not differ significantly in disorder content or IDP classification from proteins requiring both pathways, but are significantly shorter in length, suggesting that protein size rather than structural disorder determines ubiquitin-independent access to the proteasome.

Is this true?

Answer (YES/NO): YES